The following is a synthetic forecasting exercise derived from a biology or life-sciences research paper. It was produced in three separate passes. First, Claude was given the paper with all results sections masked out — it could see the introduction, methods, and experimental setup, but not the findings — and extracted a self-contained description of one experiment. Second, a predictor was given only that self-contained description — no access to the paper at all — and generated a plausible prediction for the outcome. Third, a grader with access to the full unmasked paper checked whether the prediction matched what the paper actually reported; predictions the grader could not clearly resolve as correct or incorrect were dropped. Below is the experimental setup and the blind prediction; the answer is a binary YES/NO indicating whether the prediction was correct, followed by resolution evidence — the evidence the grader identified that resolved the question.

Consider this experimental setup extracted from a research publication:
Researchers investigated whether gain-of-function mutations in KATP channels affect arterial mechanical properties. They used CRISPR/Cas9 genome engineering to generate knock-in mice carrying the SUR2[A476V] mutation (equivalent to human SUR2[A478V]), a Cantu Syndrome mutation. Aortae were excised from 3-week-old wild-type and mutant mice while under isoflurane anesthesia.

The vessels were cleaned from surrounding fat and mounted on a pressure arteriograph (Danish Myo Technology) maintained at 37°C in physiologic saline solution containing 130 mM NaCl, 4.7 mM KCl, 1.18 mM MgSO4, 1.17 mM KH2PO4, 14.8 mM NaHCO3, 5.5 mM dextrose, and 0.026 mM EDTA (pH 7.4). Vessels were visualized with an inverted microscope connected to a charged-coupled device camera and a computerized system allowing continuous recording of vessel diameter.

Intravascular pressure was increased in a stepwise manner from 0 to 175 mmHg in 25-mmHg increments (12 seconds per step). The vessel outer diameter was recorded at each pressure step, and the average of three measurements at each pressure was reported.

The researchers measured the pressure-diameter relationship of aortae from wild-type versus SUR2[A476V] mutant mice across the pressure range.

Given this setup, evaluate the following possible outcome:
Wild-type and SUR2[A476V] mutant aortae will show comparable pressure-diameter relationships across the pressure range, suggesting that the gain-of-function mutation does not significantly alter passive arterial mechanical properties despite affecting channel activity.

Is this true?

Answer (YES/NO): NO